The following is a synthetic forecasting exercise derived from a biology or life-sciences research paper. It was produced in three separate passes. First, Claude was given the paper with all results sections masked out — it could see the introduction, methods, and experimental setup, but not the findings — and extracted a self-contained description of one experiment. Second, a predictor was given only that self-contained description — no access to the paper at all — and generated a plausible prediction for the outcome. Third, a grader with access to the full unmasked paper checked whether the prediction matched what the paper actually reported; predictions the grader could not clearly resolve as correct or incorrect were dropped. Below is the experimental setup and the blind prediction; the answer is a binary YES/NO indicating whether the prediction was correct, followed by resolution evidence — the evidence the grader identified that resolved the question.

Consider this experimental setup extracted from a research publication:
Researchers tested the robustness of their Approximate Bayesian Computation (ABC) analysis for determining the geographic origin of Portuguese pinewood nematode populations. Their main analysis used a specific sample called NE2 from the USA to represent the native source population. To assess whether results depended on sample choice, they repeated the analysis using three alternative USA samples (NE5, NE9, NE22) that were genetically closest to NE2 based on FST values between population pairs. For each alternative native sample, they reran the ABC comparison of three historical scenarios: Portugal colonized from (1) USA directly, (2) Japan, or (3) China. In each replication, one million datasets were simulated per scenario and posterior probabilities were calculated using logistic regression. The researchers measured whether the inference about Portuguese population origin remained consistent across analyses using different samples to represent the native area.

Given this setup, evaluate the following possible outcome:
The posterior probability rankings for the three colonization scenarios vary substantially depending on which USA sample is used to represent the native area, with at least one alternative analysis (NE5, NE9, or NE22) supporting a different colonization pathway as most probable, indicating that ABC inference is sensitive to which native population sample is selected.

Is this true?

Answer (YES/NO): YES